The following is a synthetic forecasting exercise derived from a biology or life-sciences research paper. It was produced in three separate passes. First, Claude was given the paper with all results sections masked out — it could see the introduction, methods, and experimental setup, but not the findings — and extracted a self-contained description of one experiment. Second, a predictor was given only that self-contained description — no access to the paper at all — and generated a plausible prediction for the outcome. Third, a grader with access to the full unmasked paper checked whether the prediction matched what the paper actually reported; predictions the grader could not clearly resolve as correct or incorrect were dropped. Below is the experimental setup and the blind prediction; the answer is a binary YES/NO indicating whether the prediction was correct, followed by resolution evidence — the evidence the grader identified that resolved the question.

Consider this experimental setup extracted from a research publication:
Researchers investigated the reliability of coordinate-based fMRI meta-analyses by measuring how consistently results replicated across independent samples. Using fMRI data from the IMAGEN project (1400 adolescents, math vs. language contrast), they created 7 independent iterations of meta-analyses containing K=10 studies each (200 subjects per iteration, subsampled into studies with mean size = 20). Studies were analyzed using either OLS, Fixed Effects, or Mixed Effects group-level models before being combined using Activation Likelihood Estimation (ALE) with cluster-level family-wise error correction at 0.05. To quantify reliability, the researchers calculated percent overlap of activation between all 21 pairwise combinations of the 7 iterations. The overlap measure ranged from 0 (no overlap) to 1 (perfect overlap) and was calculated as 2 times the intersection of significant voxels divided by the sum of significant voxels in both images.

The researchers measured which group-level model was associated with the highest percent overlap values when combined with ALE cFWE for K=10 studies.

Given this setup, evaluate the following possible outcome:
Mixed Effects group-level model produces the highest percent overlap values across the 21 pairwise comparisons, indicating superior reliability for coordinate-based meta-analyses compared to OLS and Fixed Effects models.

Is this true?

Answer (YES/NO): NO